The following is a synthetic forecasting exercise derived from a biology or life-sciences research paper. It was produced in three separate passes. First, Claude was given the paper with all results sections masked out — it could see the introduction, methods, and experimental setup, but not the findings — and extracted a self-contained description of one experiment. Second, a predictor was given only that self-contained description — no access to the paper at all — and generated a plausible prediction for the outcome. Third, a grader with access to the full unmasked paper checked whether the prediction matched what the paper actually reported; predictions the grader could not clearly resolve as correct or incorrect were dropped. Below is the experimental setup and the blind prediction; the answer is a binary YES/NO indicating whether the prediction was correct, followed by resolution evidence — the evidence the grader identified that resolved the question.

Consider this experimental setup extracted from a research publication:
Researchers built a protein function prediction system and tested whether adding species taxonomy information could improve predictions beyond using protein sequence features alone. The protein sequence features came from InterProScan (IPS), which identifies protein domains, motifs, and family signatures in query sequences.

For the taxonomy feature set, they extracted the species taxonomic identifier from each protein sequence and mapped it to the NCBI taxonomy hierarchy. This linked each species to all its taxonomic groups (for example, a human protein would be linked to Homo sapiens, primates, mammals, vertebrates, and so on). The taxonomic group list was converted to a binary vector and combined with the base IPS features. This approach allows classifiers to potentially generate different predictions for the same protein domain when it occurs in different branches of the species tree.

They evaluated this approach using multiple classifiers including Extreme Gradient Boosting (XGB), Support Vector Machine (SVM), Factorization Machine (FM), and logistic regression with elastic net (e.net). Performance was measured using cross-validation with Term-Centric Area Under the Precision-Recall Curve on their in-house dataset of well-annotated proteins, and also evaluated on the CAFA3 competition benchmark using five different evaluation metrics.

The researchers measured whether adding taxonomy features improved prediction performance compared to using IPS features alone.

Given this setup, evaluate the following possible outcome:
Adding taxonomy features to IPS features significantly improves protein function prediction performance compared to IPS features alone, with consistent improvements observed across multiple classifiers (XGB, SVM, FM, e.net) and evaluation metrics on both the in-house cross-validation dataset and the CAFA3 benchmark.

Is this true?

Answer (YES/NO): NO